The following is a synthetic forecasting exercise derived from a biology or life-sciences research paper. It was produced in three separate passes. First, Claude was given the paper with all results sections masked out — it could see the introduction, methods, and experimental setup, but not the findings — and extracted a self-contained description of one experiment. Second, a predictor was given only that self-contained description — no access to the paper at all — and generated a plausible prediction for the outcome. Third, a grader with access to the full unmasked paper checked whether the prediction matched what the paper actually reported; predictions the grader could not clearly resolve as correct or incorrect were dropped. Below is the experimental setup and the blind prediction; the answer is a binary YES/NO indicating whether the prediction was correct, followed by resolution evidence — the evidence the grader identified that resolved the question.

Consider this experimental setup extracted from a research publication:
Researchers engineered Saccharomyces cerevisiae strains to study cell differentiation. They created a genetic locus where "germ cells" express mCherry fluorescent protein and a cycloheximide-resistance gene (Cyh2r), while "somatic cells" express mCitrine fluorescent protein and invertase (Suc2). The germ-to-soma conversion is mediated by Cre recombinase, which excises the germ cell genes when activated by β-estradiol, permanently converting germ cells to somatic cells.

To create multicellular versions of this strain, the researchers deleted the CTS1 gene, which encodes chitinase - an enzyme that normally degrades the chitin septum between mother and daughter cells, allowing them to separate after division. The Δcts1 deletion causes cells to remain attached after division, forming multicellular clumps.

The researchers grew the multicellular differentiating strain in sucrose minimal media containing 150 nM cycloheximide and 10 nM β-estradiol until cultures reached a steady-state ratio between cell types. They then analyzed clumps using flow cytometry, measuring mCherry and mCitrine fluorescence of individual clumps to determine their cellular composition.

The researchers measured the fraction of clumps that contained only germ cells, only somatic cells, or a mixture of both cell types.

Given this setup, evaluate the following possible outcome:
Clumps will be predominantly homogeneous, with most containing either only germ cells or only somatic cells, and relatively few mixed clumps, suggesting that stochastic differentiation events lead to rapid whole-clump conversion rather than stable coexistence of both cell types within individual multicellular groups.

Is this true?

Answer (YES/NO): NO